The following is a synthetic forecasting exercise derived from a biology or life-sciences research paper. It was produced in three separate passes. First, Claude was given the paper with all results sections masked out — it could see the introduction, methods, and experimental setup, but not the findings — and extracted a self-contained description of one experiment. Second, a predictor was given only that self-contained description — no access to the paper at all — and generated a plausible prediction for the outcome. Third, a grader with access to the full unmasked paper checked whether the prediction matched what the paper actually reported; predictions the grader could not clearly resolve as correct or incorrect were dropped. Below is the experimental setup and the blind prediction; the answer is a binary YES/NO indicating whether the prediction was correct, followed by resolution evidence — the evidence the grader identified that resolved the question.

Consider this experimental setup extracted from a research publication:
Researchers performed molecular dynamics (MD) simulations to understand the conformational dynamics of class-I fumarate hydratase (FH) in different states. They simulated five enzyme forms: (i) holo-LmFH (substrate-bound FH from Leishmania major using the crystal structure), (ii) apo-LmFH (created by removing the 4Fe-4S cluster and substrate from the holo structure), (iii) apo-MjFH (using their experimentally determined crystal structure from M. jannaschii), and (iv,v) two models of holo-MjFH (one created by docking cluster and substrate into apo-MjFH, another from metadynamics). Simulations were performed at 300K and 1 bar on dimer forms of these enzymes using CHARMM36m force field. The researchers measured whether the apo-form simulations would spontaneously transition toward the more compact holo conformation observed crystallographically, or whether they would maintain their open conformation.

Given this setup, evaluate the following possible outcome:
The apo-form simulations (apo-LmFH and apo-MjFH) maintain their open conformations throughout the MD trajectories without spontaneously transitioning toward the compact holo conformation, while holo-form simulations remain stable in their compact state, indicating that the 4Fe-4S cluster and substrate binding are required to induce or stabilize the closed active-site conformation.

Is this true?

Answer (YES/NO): NO